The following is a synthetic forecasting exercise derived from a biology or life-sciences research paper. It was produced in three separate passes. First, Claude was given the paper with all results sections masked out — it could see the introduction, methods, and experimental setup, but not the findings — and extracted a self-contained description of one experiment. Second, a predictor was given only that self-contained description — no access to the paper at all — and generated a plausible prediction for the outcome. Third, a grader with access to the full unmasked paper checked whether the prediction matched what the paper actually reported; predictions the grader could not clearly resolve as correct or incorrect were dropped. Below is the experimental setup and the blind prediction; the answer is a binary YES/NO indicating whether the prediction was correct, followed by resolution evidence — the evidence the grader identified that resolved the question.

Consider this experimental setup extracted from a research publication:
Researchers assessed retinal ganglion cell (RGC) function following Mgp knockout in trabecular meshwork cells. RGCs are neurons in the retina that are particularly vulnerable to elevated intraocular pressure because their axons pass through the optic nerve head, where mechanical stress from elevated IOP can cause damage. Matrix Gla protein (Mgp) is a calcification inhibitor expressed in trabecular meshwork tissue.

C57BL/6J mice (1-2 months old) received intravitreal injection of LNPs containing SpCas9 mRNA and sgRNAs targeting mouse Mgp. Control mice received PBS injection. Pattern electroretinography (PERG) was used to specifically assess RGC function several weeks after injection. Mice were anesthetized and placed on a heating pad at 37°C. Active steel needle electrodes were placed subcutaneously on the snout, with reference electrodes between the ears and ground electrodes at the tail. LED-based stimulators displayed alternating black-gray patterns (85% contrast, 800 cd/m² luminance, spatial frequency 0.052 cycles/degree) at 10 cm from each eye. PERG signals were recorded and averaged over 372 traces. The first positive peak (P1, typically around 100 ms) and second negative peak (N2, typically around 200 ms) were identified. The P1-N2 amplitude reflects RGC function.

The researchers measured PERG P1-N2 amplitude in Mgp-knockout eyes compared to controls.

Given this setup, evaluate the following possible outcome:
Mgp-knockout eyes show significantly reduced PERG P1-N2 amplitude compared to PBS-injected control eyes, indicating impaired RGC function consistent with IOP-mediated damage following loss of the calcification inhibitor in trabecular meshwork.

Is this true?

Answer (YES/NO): NO